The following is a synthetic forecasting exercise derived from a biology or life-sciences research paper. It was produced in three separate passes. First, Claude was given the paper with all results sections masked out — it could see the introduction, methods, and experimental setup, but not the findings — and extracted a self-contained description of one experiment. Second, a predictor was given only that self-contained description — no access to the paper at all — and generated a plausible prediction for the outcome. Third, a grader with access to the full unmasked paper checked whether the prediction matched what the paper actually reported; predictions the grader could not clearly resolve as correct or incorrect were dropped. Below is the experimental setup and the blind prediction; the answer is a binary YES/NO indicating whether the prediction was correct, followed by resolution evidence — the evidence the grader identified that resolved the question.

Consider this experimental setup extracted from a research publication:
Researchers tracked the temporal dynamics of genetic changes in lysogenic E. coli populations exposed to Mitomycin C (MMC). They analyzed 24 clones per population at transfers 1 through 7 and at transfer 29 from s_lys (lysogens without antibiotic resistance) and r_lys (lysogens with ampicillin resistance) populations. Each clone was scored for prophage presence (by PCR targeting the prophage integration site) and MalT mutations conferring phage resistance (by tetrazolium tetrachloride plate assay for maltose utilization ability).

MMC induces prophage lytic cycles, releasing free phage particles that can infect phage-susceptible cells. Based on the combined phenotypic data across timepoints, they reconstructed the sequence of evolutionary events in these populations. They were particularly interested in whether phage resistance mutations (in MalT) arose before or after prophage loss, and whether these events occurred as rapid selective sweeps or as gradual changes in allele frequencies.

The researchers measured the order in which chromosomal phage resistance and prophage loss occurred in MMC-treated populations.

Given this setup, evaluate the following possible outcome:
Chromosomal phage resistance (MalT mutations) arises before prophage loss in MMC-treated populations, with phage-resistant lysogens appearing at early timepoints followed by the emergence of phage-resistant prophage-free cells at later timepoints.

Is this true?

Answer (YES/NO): YES